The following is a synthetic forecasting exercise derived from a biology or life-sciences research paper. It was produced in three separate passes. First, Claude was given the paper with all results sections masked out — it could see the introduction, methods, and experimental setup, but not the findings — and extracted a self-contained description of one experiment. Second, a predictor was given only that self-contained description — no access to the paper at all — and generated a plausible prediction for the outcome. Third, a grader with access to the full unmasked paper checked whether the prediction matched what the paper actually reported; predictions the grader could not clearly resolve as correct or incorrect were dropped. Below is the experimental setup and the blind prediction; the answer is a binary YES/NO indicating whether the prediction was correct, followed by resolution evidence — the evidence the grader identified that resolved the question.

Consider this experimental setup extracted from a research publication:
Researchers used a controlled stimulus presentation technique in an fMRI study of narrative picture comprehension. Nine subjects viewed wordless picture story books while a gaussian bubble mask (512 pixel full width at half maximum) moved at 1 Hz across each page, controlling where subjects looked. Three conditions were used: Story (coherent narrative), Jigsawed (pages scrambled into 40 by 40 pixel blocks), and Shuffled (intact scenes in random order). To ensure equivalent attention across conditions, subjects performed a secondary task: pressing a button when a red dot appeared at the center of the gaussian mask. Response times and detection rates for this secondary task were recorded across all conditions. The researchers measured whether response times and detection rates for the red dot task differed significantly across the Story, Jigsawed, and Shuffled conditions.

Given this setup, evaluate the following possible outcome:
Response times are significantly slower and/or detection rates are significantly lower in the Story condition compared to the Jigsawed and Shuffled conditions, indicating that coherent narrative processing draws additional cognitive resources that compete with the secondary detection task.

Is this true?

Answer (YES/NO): NO